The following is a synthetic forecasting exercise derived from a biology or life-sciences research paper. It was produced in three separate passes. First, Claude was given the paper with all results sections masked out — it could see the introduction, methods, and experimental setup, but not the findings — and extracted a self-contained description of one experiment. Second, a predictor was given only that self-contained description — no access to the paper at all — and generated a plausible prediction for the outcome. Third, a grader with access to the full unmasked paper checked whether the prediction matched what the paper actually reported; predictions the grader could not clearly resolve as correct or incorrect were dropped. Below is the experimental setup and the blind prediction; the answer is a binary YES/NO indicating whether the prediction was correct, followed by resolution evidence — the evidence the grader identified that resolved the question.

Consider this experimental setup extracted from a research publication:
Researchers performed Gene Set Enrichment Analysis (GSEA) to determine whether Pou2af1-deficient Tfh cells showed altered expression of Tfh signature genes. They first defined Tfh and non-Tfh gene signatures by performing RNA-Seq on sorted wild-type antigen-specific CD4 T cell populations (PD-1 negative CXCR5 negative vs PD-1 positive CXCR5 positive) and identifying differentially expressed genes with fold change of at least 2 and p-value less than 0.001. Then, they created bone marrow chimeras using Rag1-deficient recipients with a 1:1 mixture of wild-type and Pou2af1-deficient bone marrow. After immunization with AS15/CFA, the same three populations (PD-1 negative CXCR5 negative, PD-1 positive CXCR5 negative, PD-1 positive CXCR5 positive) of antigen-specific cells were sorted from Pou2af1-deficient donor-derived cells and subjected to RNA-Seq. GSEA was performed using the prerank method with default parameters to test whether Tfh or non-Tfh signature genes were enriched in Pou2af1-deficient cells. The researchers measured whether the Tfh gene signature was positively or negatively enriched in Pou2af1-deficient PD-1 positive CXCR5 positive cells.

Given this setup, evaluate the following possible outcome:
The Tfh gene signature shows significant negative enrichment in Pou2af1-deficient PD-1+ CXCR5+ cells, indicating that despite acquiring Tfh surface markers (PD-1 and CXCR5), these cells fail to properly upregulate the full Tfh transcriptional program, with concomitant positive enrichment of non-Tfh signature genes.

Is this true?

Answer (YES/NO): YES